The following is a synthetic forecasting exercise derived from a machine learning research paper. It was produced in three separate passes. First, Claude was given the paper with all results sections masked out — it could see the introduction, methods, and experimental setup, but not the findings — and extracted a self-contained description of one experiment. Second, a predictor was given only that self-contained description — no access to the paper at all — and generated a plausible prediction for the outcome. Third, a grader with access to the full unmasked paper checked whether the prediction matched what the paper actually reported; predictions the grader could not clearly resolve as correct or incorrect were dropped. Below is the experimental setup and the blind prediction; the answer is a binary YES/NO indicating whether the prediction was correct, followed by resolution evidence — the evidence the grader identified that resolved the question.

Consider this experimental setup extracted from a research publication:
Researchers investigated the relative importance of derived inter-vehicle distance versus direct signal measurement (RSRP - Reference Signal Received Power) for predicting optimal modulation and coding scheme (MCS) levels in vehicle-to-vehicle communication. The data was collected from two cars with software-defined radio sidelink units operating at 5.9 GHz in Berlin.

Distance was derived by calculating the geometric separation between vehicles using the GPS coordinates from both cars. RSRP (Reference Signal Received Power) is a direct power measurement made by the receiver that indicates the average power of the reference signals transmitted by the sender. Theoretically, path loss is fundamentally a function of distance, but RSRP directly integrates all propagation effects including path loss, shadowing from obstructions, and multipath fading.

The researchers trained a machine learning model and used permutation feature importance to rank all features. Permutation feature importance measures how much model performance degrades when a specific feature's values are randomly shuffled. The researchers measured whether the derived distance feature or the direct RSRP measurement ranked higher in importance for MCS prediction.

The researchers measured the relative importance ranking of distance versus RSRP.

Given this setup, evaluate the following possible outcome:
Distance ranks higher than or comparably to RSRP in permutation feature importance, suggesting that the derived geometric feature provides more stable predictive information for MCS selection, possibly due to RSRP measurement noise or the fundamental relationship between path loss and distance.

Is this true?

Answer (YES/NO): YES